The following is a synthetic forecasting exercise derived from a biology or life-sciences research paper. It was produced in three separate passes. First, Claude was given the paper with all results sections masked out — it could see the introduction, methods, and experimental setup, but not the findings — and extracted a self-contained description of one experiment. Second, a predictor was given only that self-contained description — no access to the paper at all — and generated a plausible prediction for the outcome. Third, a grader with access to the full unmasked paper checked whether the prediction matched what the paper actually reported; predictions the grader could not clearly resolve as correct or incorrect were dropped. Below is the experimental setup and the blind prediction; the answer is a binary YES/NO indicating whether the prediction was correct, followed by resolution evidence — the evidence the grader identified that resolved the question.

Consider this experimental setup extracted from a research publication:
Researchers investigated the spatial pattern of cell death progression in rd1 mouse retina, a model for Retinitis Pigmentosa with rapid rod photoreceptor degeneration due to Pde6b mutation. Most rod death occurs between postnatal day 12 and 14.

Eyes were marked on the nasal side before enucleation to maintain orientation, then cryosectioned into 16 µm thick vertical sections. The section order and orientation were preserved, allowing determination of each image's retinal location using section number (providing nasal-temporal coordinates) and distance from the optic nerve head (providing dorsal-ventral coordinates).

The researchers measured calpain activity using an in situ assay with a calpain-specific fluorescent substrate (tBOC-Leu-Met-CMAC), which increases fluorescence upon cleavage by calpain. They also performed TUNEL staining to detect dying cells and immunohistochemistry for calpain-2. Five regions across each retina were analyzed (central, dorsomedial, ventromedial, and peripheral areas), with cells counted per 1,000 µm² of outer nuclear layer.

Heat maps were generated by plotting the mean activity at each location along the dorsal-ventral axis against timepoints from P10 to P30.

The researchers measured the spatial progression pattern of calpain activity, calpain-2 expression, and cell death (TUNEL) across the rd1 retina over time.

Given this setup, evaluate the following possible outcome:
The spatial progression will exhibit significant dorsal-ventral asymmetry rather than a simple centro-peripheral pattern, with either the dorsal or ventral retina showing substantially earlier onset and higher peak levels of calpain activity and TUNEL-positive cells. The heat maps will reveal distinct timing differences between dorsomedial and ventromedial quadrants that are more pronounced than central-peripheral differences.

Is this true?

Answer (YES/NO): NO